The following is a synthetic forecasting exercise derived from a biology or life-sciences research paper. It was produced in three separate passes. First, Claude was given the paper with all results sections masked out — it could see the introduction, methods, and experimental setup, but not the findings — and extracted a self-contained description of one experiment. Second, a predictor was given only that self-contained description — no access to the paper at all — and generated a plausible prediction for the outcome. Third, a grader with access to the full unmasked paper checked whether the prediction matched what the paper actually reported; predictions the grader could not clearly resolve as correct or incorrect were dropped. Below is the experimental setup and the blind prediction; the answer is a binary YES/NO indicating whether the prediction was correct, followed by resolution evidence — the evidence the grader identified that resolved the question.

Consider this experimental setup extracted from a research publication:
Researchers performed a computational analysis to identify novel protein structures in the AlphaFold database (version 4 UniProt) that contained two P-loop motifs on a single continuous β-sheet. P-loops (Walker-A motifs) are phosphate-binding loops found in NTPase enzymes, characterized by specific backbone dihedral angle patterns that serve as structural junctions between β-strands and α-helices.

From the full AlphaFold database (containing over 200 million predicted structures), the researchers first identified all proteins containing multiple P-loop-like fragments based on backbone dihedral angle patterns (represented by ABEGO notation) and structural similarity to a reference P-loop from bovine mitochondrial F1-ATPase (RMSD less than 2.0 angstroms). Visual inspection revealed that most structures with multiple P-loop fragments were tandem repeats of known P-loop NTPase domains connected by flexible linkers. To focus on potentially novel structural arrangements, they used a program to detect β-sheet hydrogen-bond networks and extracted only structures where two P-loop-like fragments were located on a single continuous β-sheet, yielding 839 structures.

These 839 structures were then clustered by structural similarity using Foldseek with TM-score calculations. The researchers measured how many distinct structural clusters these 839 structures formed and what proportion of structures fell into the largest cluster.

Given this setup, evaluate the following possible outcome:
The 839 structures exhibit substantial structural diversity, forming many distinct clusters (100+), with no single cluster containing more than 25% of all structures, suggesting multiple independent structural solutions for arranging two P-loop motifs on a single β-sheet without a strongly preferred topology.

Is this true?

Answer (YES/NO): NO